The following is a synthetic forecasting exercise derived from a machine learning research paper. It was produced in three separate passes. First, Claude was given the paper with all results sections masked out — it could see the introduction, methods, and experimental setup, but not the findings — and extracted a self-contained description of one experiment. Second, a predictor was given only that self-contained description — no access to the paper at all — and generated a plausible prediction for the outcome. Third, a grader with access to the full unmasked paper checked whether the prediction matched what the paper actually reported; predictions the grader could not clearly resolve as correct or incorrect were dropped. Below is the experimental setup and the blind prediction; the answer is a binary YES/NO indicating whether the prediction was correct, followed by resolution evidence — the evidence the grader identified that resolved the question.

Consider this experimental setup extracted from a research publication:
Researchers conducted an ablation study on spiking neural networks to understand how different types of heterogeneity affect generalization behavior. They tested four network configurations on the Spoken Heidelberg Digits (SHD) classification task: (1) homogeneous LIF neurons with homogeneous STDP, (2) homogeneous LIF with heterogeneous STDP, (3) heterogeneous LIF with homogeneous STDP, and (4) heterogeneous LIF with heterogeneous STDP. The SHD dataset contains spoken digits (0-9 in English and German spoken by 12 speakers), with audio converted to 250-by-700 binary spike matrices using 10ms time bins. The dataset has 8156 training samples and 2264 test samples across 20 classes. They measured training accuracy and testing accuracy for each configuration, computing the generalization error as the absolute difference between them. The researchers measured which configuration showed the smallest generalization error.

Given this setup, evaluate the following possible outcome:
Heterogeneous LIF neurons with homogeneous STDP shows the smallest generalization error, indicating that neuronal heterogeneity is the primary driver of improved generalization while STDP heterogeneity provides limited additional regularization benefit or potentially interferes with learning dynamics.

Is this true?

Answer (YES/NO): NO